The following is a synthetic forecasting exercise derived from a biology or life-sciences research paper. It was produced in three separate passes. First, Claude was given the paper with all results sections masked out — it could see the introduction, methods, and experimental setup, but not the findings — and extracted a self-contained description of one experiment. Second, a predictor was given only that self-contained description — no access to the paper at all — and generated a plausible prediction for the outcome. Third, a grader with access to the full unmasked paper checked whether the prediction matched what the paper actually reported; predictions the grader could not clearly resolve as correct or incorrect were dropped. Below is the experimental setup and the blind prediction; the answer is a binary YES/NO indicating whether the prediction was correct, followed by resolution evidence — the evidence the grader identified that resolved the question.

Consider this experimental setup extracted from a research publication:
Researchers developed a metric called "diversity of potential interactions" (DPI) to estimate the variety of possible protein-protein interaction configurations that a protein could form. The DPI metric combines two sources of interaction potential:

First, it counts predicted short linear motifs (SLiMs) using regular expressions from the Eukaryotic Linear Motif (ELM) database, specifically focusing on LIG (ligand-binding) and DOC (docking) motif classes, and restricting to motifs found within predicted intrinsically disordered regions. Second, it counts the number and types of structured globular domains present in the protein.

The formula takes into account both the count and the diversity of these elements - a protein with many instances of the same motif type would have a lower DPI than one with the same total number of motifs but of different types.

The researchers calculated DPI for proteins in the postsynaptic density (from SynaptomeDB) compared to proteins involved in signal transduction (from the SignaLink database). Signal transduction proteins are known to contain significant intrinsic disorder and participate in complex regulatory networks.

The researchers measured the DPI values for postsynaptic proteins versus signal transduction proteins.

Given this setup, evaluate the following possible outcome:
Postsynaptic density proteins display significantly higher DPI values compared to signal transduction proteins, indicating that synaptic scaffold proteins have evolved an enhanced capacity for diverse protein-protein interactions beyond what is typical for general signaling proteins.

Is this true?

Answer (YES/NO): YES